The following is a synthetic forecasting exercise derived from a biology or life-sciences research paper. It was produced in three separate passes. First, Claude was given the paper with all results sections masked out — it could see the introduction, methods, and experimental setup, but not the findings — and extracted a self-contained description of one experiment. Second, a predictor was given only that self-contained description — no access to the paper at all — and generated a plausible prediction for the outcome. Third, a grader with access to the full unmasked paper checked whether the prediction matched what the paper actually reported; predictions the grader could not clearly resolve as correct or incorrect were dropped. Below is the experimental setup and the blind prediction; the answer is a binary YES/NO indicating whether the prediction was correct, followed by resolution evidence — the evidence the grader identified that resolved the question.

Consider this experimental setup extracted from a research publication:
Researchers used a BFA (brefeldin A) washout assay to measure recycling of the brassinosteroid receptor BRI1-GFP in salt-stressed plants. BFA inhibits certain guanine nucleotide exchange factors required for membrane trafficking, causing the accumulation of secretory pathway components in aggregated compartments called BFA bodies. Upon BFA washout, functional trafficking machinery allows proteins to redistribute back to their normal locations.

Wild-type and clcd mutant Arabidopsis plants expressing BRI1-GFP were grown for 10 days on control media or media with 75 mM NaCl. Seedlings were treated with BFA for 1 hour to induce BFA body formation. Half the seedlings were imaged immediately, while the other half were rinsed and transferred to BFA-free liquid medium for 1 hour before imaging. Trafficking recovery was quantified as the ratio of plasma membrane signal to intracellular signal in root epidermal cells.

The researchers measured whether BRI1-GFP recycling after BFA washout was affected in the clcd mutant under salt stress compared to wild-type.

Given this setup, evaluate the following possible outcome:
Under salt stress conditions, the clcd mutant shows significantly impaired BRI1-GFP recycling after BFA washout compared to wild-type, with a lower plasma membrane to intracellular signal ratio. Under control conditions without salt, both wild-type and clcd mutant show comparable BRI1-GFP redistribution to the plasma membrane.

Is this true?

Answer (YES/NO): NO